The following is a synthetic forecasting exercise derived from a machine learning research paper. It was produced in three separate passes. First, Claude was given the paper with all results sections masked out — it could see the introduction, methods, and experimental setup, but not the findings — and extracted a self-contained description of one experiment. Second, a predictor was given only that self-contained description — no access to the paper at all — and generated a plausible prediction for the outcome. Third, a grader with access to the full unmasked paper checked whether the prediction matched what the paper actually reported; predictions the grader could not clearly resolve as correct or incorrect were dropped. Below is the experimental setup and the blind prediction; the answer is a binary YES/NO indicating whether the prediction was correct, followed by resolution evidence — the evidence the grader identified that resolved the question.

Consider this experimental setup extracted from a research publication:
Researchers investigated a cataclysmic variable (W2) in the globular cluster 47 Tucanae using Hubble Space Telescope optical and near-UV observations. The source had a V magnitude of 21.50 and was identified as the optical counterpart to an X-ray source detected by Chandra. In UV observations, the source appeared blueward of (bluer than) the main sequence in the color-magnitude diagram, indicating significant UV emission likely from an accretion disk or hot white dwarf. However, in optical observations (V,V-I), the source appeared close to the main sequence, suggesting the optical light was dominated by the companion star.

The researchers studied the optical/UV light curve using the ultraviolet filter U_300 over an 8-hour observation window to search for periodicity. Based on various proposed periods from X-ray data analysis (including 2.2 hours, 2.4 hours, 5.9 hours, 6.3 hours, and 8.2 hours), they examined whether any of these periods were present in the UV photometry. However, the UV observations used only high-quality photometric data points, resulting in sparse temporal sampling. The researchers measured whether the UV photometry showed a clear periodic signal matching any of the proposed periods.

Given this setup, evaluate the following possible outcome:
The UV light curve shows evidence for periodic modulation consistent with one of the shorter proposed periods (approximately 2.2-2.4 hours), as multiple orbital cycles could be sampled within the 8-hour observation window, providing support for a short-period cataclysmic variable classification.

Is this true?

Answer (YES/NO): NO